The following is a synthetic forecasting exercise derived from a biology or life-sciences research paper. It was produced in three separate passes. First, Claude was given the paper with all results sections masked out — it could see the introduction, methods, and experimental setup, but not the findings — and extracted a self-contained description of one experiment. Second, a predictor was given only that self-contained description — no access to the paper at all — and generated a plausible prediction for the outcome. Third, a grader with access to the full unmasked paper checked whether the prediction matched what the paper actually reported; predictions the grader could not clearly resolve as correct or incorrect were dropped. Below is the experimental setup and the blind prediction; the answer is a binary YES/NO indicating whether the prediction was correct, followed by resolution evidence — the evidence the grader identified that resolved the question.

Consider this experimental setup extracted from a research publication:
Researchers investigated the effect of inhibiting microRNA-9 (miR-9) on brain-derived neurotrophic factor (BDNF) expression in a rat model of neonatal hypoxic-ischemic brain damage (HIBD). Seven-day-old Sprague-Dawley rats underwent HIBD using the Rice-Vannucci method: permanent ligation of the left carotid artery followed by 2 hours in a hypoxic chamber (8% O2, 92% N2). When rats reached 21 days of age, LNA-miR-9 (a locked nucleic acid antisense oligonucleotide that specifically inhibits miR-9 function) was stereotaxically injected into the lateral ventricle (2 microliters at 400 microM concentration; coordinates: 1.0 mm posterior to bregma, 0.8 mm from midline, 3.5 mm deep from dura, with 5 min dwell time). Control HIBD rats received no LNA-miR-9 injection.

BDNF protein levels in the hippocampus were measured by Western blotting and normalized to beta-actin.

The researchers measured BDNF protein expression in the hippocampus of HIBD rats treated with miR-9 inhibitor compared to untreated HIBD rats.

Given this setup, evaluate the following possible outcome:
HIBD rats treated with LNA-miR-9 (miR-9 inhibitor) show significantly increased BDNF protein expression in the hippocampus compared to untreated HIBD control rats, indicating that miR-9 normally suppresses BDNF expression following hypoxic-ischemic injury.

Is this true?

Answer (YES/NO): YES